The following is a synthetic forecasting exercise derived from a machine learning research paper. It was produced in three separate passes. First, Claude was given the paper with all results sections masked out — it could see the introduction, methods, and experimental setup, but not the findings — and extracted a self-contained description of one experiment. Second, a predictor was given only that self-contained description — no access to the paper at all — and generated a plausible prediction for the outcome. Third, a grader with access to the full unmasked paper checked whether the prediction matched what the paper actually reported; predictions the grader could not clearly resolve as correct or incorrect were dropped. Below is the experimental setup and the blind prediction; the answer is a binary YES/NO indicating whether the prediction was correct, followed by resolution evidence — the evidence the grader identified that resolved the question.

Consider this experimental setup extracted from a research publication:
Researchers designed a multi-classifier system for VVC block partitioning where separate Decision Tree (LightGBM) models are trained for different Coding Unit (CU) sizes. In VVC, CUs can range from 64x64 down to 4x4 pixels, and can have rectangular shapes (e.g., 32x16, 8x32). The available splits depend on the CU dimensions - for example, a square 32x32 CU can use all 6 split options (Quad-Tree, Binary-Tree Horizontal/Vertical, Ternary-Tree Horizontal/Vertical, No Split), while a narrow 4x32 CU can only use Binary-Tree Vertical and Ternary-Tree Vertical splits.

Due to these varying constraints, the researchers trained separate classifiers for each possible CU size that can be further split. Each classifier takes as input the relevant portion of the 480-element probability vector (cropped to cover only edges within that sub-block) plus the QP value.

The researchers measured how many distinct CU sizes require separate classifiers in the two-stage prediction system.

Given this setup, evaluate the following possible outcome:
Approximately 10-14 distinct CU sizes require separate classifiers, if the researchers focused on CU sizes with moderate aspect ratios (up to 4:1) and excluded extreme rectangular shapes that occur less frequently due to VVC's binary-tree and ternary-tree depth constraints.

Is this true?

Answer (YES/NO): NO